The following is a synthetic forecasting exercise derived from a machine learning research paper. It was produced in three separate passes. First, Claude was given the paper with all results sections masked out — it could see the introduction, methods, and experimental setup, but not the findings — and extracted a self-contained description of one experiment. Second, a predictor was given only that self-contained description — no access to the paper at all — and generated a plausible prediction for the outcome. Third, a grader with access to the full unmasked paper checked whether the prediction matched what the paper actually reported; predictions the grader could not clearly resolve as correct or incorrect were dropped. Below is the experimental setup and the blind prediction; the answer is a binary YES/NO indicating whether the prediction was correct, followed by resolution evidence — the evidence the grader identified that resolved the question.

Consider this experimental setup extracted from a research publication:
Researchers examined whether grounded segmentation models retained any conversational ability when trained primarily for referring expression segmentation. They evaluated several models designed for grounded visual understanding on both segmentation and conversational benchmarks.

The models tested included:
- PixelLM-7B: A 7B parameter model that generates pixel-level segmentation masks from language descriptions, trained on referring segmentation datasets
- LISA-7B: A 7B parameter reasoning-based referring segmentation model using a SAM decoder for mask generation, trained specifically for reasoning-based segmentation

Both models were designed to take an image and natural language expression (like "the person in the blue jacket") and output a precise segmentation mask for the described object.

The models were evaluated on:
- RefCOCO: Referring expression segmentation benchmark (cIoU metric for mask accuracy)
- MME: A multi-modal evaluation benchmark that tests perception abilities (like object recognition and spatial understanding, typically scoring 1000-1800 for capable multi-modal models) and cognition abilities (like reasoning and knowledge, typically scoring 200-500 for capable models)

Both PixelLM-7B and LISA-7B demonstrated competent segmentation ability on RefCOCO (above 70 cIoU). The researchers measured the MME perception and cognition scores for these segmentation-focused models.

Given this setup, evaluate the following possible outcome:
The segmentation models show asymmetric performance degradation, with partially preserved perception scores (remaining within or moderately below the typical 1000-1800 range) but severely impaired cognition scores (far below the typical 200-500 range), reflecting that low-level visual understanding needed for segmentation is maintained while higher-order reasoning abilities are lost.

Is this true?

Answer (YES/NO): NO